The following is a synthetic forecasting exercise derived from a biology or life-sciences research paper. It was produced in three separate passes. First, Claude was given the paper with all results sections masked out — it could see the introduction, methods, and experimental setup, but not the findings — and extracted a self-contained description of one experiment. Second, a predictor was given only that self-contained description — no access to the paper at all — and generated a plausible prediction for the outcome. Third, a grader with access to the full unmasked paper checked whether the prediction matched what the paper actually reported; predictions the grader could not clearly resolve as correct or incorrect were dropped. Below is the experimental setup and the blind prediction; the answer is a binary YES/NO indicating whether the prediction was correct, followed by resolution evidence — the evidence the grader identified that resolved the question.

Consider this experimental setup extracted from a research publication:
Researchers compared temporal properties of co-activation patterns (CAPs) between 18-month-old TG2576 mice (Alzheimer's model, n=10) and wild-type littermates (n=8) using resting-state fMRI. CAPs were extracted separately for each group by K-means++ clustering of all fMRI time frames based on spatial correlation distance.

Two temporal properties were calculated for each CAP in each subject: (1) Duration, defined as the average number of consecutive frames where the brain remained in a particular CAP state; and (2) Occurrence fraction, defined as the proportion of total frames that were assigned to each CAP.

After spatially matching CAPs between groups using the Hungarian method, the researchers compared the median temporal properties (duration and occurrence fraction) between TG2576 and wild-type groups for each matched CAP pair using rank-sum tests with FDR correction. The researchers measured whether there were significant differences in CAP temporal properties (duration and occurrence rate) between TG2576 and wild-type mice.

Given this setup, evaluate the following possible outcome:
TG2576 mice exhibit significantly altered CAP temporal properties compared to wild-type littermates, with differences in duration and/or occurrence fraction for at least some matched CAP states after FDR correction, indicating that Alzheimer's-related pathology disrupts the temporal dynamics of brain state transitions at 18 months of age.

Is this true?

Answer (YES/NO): NO